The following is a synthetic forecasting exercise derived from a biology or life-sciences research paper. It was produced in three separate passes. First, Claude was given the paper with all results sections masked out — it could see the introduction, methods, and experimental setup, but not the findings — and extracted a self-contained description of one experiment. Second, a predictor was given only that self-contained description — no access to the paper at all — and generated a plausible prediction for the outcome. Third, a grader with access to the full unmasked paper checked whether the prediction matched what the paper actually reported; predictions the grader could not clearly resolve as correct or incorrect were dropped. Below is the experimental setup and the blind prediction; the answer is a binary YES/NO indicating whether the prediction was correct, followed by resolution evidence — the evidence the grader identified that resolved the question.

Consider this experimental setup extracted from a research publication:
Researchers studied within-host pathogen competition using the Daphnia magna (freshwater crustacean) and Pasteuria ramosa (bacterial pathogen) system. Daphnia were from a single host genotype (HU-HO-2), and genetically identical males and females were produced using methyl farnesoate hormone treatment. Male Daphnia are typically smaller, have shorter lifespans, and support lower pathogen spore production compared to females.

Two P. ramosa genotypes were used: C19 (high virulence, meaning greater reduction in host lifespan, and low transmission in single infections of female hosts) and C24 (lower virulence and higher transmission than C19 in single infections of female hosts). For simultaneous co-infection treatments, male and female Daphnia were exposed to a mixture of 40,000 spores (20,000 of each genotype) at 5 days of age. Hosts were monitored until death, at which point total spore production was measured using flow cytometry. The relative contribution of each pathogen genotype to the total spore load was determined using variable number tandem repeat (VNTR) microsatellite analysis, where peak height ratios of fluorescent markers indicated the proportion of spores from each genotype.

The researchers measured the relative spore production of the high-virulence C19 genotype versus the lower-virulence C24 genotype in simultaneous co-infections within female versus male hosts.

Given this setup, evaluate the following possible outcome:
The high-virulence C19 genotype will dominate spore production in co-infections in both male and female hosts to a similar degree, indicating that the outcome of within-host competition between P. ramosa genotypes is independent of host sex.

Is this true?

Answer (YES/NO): NO